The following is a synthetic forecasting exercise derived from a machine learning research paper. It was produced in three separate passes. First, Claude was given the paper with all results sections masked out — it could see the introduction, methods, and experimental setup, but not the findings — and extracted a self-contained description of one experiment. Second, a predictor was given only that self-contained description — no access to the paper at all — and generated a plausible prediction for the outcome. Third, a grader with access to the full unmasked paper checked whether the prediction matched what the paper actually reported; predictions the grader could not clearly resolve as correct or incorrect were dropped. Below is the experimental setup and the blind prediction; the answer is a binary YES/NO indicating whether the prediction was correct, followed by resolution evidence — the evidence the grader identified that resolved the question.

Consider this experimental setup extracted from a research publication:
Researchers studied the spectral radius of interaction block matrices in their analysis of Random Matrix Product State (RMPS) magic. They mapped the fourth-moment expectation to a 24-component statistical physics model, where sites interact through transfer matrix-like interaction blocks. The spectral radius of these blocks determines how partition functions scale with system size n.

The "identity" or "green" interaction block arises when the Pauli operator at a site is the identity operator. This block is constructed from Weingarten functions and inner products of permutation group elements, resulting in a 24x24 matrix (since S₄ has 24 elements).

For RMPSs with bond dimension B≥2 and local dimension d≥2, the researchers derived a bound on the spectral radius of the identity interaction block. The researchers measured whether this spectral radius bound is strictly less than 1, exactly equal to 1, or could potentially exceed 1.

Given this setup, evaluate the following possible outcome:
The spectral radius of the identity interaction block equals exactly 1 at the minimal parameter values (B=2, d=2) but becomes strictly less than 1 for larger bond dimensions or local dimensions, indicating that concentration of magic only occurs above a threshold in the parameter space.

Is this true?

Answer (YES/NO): NO